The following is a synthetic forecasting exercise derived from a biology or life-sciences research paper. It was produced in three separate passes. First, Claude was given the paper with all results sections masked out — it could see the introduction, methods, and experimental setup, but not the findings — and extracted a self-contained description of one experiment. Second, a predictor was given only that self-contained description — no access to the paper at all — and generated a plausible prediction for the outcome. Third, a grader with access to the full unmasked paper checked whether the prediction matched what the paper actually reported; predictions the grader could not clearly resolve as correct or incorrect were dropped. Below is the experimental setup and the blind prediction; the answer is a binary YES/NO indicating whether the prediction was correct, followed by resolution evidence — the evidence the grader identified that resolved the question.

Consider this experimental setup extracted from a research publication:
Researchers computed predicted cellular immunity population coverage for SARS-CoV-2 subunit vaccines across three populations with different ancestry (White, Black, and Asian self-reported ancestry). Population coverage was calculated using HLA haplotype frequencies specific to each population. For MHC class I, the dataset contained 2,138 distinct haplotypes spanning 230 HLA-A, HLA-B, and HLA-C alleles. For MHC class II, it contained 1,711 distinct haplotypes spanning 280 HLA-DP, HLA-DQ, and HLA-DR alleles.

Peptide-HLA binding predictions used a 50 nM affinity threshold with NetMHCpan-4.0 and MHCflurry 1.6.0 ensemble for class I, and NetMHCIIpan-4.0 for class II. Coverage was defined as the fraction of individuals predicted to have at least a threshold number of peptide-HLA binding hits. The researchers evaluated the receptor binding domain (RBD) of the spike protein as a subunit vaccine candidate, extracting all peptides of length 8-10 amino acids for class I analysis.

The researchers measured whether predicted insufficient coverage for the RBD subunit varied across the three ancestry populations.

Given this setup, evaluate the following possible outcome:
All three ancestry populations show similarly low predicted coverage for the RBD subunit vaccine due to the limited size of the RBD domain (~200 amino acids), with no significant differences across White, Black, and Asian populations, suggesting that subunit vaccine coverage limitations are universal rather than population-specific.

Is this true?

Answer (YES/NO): NO